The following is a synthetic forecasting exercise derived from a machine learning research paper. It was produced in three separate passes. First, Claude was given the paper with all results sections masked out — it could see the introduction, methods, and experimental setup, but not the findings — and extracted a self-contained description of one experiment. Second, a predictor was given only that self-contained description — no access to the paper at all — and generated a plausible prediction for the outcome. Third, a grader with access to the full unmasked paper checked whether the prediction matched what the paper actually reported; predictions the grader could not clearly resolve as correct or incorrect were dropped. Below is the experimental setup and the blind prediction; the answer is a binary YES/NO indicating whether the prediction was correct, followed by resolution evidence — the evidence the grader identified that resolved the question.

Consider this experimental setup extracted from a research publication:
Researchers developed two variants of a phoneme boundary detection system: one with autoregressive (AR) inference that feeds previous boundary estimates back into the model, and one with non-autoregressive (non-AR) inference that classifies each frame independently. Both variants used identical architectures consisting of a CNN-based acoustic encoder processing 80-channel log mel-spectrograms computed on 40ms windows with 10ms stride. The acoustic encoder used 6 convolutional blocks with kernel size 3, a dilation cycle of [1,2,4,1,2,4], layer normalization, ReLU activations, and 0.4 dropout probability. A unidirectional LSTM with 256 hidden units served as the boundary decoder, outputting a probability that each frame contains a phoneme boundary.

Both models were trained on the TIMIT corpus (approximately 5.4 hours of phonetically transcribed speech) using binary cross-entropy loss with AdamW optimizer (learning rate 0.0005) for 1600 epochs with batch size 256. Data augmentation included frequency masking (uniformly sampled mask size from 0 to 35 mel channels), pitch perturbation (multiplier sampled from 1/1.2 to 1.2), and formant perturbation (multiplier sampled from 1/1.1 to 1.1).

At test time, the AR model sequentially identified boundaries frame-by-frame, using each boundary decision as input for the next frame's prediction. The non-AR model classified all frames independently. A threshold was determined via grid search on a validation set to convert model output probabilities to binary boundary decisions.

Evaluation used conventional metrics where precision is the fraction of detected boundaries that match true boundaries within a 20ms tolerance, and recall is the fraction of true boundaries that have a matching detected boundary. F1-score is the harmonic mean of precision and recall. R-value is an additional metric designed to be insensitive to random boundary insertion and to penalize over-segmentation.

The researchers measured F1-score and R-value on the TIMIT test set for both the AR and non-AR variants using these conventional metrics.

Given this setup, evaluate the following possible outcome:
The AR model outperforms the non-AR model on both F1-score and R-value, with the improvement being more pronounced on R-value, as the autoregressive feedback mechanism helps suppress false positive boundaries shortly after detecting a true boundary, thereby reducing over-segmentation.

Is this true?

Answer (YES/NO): NO